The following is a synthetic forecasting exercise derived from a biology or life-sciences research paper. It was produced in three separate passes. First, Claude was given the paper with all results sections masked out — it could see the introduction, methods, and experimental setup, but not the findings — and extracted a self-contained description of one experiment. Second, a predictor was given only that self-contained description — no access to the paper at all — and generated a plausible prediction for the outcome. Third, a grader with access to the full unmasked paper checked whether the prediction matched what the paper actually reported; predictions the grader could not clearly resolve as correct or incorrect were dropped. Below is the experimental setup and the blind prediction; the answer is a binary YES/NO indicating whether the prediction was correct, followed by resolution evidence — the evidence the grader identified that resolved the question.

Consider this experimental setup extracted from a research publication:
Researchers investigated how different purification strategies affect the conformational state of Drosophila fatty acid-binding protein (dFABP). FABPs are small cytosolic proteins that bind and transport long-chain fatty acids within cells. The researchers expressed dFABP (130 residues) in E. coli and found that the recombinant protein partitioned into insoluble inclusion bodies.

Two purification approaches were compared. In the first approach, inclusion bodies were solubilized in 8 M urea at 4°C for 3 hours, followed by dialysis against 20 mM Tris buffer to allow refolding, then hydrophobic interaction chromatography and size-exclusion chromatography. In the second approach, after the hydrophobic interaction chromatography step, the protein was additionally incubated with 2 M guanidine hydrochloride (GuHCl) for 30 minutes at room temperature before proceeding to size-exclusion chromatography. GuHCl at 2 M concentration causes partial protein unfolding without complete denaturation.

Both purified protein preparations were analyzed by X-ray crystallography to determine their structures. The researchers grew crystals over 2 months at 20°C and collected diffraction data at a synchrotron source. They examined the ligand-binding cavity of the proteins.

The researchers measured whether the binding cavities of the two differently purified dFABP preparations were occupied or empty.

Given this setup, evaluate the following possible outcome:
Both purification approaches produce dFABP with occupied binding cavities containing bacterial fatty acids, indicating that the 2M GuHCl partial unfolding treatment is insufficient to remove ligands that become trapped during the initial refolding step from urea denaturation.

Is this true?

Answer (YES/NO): NO